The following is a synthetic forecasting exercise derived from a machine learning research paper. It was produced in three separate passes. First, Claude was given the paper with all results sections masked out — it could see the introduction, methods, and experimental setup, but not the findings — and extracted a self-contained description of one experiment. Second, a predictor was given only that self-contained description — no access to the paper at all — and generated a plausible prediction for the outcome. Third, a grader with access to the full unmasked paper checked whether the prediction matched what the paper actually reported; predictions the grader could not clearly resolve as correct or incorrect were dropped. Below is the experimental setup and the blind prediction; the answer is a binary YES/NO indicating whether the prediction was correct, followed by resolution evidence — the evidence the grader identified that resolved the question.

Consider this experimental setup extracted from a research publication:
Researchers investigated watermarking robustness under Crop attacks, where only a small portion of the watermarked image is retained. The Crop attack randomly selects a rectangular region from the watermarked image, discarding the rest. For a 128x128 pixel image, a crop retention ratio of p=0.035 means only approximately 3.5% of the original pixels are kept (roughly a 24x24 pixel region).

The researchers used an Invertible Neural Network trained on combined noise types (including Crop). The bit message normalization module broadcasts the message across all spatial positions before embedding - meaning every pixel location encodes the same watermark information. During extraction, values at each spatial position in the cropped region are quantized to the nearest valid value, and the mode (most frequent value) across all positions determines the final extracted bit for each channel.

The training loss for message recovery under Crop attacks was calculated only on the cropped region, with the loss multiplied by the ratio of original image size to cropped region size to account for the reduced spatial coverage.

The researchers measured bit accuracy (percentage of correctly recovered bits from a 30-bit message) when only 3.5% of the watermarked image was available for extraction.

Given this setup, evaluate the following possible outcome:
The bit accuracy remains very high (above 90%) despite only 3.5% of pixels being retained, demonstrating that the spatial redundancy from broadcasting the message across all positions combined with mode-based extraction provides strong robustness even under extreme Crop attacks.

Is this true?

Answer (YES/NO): NO